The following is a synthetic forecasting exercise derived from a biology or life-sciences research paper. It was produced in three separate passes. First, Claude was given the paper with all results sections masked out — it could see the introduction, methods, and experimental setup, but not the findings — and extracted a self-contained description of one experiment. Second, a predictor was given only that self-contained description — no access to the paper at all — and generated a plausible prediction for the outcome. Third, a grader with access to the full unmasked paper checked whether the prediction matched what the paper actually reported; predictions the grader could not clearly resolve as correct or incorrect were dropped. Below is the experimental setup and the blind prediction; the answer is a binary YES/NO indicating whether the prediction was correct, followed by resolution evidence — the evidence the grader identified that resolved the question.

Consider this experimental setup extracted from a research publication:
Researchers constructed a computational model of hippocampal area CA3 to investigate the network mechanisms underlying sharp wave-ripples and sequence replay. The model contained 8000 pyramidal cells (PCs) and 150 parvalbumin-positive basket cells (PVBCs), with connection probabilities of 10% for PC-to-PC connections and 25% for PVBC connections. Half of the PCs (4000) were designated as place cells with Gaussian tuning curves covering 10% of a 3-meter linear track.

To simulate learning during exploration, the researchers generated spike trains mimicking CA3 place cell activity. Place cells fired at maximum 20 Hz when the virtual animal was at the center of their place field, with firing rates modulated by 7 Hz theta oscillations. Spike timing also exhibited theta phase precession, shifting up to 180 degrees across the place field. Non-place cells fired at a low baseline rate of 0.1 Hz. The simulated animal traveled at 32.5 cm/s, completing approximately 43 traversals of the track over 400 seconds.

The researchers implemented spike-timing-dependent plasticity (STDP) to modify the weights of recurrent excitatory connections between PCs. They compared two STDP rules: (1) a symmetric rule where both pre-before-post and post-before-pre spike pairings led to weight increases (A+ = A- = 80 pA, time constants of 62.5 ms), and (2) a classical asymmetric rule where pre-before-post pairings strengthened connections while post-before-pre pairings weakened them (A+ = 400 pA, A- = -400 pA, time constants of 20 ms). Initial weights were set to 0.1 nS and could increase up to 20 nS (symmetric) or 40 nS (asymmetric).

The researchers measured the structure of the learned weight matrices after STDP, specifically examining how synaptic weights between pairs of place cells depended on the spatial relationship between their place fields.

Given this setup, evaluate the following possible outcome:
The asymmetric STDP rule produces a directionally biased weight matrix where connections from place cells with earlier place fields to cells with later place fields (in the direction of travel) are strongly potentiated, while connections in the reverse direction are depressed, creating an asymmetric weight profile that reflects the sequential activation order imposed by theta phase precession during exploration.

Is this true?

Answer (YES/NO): YES